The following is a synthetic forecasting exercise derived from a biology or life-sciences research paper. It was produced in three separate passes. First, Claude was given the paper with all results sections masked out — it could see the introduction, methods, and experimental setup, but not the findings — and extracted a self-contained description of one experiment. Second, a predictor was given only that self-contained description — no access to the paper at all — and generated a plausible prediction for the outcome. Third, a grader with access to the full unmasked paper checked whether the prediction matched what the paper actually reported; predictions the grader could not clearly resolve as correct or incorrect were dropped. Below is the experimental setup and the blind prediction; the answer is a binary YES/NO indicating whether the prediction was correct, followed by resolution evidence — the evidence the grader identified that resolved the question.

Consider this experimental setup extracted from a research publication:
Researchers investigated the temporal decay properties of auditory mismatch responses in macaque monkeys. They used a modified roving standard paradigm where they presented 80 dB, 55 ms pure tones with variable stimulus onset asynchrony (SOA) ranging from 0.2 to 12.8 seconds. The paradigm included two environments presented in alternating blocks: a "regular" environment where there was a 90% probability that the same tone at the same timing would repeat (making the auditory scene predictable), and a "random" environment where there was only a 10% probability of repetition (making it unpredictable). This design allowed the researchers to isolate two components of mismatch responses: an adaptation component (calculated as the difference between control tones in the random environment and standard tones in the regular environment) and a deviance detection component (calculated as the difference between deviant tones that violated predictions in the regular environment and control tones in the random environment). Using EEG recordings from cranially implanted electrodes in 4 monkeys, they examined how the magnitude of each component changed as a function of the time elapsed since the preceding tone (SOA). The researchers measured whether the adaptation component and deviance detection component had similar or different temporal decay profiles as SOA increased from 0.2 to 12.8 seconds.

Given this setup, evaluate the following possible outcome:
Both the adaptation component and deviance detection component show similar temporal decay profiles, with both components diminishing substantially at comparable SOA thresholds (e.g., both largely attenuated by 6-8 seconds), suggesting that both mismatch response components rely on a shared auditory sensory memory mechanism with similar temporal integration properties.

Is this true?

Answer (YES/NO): NO